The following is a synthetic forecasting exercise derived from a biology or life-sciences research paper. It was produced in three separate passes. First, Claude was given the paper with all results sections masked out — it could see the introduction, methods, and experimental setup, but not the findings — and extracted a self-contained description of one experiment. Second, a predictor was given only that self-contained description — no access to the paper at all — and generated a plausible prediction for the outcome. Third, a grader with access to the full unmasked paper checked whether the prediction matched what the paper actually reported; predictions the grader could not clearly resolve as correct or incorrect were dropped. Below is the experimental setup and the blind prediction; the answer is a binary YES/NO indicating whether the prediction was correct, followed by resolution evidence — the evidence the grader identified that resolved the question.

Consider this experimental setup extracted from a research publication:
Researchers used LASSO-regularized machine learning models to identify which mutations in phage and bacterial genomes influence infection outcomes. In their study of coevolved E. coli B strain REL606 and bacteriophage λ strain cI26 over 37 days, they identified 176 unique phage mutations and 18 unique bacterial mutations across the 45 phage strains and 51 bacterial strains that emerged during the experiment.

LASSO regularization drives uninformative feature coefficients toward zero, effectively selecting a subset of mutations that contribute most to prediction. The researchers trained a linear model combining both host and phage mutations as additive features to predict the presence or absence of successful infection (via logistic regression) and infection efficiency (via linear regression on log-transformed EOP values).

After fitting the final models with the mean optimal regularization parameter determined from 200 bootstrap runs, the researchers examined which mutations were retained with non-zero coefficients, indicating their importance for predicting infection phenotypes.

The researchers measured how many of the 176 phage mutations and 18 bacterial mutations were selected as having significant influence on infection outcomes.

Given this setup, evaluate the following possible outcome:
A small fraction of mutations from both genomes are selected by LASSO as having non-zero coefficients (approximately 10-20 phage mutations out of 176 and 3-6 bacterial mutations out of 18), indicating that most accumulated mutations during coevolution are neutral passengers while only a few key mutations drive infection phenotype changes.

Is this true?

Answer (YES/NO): NO